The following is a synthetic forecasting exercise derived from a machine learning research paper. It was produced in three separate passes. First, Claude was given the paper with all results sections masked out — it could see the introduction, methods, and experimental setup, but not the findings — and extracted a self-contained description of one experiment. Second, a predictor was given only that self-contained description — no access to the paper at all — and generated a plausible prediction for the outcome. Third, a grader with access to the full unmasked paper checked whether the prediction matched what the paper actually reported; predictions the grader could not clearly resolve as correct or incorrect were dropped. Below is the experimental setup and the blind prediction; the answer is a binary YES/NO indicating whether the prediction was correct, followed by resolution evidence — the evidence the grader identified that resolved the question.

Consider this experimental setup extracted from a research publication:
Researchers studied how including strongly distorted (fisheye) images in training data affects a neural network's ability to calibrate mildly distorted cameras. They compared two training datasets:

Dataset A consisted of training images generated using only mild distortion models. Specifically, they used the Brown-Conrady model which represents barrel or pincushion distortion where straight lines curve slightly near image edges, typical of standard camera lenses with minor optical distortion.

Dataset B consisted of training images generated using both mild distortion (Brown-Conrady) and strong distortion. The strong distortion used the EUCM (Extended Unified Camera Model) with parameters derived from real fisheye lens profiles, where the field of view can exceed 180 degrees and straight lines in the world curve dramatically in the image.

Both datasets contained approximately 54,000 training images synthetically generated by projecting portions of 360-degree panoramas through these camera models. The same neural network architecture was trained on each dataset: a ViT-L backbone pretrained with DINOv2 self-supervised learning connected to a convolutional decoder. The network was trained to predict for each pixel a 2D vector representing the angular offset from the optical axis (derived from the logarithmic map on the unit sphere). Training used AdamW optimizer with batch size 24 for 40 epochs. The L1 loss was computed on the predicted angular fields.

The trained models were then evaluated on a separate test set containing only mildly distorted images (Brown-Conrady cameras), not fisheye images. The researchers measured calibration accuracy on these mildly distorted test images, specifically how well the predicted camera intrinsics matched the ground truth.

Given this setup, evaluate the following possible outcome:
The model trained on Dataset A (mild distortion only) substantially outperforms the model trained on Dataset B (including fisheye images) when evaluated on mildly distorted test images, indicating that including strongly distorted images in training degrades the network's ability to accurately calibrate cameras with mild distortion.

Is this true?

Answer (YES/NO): NO